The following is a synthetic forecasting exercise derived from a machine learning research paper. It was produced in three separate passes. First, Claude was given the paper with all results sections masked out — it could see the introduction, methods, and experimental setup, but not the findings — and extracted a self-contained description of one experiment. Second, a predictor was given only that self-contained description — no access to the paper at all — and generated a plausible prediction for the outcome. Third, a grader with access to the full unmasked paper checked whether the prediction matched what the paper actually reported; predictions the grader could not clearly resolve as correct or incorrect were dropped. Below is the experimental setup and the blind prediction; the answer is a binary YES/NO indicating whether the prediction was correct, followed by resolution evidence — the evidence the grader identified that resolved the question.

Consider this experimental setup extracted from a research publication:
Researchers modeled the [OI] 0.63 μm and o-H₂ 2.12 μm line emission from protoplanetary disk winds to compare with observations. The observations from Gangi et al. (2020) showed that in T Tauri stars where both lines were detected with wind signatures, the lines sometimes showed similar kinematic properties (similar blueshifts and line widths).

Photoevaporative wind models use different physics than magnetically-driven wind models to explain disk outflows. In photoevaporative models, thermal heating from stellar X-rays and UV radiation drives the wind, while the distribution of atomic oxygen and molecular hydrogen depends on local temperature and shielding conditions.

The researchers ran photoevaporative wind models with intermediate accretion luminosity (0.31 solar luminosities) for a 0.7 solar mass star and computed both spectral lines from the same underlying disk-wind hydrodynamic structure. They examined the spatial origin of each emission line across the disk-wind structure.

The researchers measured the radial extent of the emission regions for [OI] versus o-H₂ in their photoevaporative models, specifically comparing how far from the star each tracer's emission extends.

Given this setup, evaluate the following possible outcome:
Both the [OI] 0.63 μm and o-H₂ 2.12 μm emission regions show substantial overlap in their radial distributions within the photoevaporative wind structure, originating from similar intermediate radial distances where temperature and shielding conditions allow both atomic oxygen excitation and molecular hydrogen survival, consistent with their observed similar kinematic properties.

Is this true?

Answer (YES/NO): NO